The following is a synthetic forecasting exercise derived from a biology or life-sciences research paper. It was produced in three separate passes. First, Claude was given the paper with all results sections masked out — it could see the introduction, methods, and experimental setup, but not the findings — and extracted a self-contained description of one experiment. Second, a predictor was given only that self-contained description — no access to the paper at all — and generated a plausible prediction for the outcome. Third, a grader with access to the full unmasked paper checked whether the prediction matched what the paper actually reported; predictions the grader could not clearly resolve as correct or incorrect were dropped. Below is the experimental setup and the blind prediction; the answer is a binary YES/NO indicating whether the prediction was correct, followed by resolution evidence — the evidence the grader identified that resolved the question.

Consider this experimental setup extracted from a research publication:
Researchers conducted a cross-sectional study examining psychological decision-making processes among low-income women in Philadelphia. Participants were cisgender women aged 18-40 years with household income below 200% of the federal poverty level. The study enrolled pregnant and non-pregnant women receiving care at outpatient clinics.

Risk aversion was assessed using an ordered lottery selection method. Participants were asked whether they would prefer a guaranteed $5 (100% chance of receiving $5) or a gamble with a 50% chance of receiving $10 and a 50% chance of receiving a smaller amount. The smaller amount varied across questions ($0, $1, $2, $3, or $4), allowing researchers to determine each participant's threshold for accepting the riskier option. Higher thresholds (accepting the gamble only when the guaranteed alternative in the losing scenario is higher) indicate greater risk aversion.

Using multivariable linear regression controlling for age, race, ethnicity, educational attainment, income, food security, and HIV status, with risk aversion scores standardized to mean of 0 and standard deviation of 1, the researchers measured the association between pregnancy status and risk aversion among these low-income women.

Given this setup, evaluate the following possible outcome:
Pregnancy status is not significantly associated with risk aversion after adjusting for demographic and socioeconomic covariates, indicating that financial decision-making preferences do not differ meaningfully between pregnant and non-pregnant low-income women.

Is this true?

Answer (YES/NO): YES